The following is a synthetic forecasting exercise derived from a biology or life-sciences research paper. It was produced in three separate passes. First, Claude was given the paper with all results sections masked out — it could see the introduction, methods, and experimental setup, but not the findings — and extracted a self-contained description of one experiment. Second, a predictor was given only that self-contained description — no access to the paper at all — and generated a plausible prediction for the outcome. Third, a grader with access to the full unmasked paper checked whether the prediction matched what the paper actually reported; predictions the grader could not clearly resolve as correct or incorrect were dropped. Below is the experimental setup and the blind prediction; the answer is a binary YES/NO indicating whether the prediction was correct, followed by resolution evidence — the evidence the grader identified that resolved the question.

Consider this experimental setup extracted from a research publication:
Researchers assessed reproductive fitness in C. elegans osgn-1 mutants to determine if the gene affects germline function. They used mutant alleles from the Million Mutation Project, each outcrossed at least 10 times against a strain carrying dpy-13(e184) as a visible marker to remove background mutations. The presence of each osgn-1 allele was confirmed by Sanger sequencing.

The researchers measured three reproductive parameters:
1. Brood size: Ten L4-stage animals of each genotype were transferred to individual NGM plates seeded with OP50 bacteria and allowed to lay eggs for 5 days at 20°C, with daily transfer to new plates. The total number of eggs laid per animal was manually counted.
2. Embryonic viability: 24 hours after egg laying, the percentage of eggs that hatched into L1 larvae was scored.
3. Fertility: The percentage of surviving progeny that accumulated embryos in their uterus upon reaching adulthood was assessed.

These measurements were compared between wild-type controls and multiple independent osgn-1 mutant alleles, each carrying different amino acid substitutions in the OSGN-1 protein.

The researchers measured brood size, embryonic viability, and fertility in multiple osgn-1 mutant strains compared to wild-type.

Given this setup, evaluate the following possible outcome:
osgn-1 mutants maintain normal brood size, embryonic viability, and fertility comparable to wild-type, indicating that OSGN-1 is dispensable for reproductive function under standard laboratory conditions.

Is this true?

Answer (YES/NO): NO